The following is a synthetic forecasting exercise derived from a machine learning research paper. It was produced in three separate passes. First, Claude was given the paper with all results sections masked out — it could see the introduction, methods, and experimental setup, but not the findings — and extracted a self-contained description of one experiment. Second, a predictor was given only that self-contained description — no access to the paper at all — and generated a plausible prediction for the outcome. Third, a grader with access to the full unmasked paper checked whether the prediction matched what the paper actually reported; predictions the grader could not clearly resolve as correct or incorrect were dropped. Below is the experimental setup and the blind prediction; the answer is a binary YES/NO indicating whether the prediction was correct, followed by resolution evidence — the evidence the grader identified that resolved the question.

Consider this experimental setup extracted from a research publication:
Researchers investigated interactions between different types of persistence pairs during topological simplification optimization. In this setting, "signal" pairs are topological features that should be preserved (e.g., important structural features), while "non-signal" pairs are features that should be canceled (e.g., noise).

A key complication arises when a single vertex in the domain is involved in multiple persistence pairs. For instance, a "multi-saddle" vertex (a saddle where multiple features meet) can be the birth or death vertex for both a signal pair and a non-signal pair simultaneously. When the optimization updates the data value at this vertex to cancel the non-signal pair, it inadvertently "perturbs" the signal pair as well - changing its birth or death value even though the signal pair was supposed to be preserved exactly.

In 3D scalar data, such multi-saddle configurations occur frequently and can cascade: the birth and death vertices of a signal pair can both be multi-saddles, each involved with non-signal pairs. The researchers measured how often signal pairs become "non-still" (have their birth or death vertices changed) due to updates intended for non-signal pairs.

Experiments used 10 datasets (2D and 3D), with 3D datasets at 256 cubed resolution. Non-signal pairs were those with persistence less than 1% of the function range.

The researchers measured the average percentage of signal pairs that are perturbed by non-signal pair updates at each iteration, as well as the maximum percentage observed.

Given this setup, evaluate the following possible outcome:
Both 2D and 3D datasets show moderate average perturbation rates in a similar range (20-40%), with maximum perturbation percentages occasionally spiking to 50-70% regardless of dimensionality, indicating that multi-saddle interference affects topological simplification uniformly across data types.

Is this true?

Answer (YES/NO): NO